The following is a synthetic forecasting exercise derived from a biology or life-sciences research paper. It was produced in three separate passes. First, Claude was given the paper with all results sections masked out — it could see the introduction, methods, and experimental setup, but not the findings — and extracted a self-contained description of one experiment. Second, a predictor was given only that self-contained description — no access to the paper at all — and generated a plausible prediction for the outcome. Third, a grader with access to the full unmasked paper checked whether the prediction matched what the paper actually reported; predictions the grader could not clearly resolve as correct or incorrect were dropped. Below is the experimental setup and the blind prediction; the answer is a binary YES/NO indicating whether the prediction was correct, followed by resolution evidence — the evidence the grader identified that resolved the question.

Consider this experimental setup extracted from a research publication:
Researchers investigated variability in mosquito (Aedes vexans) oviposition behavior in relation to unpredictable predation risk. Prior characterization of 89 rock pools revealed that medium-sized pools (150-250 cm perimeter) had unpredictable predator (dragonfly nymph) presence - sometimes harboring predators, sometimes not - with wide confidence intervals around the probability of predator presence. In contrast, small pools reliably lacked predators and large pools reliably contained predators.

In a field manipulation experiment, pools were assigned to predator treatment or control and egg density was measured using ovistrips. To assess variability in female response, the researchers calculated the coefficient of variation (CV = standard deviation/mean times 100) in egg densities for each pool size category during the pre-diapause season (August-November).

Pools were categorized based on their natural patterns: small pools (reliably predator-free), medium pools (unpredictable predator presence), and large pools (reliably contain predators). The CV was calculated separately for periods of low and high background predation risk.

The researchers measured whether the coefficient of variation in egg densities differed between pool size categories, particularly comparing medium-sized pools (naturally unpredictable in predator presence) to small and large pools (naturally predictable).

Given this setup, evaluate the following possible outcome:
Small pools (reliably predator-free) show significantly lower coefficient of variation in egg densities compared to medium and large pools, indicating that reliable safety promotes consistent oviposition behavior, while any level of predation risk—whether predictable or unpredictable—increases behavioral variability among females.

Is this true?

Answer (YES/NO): NO